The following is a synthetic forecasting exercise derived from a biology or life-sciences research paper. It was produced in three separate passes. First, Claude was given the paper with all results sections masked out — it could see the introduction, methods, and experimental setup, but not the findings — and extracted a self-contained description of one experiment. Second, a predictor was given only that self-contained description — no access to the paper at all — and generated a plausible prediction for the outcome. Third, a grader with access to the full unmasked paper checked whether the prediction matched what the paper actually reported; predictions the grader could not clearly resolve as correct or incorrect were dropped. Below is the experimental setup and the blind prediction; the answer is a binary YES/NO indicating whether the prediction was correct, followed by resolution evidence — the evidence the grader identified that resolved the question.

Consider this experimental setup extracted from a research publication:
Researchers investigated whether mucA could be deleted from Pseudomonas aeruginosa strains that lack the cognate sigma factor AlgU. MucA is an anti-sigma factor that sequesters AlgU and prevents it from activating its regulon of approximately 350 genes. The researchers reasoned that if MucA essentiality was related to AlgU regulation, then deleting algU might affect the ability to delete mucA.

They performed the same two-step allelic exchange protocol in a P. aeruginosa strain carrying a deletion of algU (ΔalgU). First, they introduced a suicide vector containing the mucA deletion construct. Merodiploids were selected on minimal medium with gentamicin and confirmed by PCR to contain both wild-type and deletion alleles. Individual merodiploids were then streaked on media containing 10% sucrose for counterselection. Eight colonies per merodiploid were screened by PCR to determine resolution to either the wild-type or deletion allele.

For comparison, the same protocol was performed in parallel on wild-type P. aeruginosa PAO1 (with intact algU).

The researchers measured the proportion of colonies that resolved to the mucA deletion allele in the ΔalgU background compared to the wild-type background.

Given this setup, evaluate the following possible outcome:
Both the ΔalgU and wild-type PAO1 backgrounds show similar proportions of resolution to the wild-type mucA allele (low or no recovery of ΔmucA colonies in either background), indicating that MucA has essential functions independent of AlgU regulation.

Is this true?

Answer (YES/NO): NO